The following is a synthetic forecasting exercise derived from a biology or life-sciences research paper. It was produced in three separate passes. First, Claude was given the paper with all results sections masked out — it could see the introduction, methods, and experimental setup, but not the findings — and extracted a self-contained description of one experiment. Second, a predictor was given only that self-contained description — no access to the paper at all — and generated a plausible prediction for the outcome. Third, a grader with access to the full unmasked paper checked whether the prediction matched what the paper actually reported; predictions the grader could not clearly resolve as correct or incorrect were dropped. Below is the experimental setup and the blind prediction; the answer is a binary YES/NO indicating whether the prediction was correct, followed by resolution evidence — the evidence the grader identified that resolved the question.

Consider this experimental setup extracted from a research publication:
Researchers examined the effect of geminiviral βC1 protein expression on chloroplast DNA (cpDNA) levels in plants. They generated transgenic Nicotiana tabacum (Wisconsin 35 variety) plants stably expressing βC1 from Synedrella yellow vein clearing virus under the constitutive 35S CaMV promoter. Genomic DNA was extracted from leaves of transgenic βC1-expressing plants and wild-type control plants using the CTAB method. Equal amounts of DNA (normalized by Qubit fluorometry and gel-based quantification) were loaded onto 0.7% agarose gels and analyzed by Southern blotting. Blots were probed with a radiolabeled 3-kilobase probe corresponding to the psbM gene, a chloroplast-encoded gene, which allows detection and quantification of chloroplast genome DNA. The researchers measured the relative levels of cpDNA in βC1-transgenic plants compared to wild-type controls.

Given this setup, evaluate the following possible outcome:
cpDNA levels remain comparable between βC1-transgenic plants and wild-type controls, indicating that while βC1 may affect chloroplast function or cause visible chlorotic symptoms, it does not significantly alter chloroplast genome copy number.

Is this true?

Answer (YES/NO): NO